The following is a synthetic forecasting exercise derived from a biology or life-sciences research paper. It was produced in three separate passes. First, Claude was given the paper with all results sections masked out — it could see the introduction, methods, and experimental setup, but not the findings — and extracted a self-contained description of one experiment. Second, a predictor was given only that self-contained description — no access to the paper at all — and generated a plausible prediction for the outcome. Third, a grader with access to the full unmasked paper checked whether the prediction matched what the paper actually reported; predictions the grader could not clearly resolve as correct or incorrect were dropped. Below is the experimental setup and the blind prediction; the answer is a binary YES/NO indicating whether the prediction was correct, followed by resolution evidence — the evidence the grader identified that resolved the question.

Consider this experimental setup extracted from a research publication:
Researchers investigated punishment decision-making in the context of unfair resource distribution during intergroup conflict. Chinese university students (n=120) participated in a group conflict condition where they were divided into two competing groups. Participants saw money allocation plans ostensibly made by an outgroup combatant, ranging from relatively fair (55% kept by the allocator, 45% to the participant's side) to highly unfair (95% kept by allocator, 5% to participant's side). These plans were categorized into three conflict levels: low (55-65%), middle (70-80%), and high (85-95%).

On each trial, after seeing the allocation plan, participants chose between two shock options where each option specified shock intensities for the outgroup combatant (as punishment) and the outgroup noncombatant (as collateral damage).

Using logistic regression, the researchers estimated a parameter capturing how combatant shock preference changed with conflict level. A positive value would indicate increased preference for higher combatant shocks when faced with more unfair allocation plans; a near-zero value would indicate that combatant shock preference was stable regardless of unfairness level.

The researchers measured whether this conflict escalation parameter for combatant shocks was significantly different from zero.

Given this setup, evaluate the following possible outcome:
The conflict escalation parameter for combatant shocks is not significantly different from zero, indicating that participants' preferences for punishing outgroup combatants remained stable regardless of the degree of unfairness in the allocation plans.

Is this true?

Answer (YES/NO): NO